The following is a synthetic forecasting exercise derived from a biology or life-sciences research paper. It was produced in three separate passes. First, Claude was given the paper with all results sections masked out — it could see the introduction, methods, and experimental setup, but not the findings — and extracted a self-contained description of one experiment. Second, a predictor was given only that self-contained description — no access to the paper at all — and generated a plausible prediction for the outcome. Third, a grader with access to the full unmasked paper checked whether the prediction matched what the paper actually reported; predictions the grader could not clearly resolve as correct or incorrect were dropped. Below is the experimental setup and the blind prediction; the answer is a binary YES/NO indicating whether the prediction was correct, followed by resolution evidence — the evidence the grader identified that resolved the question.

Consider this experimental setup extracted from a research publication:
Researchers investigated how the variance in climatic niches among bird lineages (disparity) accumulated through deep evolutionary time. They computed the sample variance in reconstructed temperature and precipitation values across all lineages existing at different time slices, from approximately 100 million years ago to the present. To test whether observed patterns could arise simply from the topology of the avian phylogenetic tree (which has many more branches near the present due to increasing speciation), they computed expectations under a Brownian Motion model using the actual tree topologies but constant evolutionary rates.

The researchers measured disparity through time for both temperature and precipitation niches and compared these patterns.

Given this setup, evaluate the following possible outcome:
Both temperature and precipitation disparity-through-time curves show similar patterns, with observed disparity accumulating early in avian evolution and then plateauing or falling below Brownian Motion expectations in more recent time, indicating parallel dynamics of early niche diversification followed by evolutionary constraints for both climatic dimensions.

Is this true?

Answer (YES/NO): NO